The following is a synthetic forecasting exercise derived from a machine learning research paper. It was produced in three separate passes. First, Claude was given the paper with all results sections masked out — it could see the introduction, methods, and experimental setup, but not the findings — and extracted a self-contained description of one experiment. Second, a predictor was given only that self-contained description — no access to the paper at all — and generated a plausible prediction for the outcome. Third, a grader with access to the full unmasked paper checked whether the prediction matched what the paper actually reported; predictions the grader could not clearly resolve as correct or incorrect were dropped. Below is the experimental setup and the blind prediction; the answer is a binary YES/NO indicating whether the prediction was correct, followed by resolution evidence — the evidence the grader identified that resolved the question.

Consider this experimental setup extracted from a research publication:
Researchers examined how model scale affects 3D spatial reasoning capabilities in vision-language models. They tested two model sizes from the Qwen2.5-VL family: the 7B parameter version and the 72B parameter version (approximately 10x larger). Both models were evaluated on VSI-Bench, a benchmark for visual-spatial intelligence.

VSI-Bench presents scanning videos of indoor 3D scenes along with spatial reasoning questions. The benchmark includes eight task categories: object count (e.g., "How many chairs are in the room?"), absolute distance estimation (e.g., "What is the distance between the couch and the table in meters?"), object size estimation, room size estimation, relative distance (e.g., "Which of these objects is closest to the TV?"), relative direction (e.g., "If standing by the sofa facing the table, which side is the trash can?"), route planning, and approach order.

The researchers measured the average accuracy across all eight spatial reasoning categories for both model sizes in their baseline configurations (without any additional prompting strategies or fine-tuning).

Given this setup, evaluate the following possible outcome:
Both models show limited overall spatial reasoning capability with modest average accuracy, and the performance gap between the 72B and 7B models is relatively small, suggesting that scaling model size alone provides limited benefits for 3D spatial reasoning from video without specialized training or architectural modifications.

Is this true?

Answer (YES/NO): YES